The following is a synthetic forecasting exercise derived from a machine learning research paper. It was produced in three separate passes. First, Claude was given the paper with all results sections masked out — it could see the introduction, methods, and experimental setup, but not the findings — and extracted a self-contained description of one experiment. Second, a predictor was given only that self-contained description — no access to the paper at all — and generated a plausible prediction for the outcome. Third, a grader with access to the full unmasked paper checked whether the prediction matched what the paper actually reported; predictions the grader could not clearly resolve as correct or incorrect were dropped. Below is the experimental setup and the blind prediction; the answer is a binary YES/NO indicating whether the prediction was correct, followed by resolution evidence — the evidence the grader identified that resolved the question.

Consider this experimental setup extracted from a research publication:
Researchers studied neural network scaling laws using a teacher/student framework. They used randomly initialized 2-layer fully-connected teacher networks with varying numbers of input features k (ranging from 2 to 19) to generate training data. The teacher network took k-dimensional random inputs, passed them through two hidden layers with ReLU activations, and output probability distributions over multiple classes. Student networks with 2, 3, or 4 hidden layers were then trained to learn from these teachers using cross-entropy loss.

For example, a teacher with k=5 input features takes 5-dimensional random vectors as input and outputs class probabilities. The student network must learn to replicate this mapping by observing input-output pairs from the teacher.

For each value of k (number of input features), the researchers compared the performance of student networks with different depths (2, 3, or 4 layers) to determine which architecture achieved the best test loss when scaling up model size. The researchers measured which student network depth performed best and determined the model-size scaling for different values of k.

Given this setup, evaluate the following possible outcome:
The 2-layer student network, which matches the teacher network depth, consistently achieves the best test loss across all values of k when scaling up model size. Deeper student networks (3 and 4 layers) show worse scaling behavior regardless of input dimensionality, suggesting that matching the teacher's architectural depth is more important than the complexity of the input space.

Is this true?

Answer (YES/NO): NO